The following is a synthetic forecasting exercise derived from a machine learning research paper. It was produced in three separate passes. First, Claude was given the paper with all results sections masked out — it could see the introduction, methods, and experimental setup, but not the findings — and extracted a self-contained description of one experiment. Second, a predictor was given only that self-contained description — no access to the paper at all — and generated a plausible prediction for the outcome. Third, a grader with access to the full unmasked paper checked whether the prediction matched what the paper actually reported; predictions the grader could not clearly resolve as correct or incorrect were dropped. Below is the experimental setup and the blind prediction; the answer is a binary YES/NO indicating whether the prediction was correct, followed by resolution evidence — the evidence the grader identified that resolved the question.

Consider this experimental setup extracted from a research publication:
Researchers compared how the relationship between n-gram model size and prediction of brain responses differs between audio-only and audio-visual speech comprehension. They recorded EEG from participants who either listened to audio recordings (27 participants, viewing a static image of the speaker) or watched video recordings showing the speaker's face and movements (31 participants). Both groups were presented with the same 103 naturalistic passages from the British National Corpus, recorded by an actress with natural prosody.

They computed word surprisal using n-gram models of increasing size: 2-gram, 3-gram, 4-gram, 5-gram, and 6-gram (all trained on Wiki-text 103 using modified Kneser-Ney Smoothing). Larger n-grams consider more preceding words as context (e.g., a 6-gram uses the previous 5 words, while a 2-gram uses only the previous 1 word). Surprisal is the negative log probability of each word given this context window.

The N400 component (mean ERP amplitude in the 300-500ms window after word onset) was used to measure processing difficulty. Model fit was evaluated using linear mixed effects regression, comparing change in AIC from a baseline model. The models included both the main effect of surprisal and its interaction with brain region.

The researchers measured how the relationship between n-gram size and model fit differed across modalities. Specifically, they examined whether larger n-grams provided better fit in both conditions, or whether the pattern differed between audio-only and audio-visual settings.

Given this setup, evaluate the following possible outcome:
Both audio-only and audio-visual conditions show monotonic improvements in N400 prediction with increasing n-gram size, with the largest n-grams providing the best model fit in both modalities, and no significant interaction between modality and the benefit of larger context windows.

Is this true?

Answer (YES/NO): NO